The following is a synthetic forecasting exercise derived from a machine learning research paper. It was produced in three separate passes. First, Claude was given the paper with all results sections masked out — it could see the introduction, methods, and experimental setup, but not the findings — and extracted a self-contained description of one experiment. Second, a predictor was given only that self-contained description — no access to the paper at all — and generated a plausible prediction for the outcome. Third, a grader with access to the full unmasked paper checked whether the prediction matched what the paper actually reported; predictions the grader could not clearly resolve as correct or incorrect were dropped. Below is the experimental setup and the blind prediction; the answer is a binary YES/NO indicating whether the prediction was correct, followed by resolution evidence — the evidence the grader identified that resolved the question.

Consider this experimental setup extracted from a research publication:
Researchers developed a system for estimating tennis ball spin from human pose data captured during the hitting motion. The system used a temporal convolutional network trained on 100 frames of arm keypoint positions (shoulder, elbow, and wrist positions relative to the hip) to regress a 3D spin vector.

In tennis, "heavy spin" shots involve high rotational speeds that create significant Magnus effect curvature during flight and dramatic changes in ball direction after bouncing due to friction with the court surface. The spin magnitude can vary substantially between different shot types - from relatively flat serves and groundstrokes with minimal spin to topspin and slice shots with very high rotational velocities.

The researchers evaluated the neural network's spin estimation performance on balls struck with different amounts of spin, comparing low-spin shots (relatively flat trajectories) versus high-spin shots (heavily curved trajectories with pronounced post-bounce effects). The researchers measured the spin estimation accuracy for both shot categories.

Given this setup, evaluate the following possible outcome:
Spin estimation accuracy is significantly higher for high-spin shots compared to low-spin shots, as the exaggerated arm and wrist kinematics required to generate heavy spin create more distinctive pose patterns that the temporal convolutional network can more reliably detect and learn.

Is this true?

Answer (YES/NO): NO